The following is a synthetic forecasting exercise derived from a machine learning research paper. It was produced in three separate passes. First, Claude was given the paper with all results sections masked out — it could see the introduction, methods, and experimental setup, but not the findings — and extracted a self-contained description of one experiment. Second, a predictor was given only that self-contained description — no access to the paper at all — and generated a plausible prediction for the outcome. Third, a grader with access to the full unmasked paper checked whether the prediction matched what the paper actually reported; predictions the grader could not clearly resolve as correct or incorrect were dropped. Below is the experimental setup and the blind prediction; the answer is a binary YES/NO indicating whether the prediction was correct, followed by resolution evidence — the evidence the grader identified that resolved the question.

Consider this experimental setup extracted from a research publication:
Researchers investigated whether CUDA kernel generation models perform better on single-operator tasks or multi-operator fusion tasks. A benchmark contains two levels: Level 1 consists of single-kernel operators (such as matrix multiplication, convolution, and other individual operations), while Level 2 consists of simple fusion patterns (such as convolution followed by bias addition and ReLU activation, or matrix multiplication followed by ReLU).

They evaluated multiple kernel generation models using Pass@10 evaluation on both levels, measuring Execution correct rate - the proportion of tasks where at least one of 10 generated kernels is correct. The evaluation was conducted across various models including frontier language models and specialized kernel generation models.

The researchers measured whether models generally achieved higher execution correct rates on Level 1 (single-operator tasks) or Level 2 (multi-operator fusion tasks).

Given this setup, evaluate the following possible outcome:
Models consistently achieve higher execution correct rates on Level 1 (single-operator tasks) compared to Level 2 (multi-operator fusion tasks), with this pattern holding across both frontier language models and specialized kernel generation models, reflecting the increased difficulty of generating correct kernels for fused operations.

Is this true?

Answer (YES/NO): NO